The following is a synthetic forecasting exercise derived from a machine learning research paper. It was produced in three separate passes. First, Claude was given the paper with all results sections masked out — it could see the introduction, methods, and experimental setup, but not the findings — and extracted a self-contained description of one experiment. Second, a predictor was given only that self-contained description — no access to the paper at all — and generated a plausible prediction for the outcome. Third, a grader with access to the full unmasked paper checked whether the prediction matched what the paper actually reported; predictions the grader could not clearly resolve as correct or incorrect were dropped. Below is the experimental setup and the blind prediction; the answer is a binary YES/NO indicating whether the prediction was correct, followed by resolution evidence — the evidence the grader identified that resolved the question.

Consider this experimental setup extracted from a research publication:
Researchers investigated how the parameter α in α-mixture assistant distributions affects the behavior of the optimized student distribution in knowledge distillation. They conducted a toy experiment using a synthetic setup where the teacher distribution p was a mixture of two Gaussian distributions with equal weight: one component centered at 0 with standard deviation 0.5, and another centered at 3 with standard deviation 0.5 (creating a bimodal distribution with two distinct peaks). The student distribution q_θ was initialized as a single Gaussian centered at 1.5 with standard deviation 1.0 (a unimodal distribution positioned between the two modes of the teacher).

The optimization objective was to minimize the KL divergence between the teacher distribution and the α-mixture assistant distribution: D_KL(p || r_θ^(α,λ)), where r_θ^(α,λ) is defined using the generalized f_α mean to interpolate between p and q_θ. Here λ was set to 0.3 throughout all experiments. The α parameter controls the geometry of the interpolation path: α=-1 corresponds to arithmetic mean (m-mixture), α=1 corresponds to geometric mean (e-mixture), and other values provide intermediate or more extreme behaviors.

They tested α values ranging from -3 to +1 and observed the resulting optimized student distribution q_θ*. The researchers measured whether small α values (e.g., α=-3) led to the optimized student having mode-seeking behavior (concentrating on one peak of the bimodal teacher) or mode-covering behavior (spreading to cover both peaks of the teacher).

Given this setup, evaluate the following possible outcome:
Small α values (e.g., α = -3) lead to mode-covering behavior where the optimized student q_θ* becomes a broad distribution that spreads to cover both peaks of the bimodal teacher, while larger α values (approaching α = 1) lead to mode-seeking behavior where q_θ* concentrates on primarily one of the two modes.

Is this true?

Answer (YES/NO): NO